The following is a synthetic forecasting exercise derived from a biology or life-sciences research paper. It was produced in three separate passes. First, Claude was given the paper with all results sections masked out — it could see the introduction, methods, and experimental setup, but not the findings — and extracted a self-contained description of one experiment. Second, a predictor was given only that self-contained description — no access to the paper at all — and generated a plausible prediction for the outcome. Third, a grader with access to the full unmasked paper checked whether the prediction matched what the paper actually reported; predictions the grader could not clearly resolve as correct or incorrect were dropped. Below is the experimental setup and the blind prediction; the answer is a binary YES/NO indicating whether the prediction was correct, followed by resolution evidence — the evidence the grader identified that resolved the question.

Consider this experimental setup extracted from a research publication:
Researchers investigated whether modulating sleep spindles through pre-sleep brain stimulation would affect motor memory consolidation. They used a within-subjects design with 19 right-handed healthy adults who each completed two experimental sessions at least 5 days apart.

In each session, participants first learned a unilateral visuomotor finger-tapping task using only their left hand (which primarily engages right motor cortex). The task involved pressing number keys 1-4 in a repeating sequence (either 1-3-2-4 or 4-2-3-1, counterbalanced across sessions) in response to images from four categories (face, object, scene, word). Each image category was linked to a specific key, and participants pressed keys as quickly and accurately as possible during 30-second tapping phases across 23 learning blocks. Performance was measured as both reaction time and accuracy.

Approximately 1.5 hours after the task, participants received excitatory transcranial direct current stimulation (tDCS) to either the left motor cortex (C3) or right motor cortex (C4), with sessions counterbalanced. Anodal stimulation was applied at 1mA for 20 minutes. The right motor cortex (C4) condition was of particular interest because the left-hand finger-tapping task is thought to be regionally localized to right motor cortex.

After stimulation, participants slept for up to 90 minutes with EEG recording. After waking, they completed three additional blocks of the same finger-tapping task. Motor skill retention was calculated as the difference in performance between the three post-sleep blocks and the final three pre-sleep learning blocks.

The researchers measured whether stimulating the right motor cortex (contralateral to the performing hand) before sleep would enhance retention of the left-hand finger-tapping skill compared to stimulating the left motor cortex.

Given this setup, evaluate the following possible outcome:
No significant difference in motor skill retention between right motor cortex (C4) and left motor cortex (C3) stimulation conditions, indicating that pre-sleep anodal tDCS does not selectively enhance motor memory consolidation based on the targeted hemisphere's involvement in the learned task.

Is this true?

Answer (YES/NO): YES